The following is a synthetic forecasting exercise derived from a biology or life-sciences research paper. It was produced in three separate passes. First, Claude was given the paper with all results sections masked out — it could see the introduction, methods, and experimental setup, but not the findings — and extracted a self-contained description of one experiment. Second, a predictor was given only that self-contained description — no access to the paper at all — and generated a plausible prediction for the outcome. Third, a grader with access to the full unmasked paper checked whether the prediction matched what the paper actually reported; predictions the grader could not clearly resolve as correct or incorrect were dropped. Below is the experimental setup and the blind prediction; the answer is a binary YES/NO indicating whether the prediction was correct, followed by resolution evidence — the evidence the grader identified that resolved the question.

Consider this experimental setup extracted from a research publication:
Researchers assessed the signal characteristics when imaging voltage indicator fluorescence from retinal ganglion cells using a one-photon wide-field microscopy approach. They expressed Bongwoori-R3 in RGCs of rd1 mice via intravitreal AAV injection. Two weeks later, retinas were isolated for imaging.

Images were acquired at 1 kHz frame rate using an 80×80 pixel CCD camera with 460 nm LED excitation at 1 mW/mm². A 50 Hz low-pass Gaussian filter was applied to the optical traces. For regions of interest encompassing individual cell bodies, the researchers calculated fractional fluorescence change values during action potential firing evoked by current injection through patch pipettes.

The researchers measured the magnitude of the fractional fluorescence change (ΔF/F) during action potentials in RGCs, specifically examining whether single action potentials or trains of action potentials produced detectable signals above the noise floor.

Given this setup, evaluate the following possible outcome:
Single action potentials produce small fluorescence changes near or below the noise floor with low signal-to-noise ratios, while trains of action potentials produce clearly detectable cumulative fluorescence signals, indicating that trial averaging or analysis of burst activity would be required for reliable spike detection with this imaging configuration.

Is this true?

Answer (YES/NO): NO